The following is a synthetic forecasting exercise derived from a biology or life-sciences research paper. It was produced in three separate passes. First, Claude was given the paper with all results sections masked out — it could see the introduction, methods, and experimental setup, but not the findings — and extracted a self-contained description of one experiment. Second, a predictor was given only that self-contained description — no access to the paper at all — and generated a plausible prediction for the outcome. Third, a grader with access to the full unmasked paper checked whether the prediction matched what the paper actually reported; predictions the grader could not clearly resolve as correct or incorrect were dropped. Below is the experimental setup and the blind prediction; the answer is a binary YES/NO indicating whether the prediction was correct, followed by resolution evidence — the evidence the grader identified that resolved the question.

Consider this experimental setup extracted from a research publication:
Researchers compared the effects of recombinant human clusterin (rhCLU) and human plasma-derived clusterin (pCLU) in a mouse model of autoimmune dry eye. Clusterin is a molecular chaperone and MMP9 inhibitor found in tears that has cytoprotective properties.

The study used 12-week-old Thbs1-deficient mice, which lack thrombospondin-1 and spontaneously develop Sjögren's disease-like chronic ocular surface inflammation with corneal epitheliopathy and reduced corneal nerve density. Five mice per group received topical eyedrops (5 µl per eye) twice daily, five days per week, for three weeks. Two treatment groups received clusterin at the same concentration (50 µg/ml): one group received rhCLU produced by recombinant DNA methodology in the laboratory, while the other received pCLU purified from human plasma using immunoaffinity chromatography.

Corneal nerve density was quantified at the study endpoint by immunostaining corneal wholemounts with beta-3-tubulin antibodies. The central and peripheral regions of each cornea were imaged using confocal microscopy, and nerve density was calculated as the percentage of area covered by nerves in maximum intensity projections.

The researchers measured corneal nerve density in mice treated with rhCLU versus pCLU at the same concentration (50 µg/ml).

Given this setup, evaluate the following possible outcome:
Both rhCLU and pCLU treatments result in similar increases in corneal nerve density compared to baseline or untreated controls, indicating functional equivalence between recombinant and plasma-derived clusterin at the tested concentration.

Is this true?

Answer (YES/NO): NO